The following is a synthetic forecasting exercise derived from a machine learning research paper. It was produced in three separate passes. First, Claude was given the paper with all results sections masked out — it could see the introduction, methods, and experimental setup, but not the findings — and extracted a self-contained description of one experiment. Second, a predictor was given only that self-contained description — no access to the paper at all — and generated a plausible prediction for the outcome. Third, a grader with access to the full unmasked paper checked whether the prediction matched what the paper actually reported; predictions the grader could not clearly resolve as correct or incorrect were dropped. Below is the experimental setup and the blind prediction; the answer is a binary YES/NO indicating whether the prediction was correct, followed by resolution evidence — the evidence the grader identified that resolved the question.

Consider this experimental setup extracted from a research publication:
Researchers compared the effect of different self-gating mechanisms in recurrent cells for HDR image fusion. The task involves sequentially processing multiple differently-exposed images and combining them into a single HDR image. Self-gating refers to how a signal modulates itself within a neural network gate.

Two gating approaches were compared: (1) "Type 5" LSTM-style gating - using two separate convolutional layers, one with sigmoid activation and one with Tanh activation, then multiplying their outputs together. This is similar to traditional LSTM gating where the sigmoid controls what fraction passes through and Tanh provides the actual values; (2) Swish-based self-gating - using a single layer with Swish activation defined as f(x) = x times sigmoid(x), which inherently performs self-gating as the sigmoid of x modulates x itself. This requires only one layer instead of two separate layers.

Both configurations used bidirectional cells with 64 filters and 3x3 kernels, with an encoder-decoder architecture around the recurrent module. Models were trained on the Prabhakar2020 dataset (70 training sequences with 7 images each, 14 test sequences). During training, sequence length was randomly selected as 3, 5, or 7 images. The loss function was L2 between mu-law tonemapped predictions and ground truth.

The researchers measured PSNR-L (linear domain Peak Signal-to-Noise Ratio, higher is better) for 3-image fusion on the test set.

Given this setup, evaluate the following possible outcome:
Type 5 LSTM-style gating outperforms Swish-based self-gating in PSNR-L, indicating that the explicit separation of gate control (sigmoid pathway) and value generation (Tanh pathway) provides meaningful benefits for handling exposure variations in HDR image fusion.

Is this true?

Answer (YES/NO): NO